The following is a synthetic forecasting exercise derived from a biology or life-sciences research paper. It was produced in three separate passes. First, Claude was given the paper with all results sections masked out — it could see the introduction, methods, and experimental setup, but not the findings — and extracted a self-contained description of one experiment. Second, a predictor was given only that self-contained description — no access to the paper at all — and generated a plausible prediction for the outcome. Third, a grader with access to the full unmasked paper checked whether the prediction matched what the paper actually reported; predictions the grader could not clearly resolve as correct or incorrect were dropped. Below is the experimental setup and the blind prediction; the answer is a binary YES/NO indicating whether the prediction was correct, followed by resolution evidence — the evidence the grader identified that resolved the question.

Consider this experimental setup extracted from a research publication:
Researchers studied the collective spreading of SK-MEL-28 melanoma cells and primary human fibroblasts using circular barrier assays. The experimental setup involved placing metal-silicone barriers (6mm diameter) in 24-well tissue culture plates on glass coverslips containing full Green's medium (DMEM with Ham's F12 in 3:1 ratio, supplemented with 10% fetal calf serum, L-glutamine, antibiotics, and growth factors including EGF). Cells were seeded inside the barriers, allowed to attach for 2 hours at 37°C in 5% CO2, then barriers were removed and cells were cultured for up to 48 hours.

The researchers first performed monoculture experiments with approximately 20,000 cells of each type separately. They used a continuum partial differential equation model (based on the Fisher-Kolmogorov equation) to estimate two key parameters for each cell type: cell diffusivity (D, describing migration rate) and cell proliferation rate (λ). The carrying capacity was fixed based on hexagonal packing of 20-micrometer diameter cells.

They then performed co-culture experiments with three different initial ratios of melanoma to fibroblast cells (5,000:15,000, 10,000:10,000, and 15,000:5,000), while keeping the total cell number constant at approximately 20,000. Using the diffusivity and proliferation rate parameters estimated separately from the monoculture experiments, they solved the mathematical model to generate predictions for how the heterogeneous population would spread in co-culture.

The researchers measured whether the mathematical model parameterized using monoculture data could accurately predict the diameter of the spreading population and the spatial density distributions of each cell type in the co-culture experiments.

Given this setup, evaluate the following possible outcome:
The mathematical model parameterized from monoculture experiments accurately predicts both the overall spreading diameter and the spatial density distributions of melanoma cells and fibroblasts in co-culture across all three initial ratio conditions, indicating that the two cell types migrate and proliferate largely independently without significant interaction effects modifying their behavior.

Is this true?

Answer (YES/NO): YES